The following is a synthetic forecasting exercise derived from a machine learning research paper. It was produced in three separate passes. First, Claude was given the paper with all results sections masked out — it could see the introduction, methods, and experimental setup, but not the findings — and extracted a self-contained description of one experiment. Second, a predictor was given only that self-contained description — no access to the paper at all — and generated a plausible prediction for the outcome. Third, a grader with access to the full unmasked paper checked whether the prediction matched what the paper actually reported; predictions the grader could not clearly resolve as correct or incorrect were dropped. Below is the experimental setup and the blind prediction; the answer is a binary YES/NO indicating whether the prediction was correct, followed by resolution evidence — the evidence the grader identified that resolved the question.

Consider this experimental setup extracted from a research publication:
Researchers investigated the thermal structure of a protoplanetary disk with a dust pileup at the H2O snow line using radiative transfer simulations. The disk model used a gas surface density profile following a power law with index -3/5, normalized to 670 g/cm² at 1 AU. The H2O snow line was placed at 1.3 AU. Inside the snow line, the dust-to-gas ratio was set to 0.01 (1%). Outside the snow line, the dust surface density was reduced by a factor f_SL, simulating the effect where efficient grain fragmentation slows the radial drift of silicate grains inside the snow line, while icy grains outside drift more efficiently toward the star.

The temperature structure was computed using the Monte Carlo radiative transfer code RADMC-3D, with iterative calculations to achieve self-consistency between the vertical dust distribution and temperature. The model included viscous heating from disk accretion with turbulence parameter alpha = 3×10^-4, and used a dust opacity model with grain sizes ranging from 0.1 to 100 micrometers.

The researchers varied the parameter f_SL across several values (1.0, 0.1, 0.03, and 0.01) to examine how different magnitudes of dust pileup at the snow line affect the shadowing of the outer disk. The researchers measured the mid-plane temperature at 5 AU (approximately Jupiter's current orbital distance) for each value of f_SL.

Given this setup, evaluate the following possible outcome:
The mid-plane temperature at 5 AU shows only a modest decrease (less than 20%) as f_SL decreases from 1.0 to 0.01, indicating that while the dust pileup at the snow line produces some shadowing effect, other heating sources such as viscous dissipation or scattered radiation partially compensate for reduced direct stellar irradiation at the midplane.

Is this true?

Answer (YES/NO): NO